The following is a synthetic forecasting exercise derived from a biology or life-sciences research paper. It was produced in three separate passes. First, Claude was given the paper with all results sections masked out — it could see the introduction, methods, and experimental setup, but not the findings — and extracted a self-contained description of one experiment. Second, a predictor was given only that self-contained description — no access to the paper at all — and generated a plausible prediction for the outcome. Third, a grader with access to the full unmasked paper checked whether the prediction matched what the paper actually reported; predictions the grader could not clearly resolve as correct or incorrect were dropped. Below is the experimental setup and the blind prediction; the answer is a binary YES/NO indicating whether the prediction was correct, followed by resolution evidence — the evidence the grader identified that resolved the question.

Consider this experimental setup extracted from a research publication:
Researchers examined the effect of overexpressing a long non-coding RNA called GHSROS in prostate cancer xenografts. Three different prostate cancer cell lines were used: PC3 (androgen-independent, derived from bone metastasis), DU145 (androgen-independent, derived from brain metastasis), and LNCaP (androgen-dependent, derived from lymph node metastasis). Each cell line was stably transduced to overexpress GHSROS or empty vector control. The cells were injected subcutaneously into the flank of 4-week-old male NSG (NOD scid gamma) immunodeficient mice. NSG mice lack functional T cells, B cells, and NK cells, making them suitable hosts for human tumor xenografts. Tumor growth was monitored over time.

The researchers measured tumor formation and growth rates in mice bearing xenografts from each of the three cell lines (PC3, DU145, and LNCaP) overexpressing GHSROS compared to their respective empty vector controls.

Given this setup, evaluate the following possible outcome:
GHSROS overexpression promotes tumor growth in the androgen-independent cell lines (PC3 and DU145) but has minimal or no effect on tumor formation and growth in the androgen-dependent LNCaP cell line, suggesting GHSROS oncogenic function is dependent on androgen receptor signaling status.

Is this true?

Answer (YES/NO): NO